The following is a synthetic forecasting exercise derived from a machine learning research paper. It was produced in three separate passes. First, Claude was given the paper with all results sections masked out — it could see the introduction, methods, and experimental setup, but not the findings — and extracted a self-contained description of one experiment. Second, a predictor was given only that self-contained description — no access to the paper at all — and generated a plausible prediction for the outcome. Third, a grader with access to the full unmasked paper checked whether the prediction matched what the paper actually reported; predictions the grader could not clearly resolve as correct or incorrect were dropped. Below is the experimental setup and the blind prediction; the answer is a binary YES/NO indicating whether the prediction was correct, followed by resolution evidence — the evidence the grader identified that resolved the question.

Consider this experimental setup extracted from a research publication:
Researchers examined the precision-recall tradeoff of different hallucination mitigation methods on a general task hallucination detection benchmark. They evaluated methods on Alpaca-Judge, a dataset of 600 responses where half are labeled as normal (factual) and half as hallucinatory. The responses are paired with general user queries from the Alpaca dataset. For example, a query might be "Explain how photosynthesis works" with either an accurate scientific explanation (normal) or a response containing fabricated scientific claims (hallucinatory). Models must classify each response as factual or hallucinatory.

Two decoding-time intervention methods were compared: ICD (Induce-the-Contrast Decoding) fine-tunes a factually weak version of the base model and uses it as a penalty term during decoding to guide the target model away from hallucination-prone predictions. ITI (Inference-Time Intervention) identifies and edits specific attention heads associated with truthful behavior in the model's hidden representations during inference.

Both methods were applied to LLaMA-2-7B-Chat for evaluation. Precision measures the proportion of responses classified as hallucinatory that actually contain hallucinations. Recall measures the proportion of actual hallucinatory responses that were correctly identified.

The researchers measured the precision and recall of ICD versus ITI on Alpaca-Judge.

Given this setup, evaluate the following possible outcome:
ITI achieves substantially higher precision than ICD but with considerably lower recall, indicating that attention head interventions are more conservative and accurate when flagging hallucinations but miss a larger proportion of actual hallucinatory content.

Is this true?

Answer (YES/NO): NO